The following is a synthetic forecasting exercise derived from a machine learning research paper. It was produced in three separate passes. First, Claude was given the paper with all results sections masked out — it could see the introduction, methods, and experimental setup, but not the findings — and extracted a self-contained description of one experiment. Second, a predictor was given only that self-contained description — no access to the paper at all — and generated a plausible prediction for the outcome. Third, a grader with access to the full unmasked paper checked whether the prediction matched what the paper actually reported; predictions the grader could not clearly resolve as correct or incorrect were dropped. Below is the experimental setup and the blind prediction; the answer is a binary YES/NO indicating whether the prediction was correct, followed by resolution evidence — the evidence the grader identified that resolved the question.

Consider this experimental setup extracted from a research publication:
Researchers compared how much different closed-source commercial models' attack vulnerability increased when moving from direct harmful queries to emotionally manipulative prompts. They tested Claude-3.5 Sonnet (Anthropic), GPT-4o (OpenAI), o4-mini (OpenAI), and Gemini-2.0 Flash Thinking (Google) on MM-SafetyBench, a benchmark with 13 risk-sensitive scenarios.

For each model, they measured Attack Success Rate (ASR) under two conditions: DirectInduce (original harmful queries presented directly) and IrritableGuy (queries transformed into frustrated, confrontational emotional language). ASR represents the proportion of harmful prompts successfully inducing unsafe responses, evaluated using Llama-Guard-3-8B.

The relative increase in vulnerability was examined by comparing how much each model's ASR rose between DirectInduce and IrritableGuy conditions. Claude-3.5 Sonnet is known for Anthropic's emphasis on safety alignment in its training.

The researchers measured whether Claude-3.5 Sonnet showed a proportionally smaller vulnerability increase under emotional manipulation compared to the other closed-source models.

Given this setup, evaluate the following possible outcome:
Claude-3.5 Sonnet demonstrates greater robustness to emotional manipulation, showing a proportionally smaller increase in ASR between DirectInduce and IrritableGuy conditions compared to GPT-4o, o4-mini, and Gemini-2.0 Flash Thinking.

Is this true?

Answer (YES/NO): NO